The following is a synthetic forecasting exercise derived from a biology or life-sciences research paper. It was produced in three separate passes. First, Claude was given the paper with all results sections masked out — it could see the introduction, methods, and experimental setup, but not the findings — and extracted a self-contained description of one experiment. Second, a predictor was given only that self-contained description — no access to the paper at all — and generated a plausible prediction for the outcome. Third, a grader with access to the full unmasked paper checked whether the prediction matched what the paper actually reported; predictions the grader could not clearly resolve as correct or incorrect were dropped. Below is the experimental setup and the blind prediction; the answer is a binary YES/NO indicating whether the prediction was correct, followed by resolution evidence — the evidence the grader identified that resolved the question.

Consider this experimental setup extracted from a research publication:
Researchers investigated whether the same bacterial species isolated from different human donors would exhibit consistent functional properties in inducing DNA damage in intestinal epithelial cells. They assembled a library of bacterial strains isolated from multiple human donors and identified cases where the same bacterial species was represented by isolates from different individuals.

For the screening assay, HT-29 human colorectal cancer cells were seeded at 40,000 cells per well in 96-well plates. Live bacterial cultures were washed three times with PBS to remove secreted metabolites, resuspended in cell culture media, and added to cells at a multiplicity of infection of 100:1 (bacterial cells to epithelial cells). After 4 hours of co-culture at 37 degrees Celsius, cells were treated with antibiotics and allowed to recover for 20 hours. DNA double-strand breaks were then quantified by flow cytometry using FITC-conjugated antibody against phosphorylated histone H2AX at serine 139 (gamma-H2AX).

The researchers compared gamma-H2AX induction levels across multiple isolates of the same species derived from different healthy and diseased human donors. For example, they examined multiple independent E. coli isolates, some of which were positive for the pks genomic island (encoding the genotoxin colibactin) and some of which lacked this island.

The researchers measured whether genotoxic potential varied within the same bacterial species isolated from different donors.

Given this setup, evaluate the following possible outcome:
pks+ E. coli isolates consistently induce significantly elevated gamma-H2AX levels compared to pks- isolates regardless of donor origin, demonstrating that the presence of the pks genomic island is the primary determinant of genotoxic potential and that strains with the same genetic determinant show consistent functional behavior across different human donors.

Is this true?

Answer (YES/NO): NO